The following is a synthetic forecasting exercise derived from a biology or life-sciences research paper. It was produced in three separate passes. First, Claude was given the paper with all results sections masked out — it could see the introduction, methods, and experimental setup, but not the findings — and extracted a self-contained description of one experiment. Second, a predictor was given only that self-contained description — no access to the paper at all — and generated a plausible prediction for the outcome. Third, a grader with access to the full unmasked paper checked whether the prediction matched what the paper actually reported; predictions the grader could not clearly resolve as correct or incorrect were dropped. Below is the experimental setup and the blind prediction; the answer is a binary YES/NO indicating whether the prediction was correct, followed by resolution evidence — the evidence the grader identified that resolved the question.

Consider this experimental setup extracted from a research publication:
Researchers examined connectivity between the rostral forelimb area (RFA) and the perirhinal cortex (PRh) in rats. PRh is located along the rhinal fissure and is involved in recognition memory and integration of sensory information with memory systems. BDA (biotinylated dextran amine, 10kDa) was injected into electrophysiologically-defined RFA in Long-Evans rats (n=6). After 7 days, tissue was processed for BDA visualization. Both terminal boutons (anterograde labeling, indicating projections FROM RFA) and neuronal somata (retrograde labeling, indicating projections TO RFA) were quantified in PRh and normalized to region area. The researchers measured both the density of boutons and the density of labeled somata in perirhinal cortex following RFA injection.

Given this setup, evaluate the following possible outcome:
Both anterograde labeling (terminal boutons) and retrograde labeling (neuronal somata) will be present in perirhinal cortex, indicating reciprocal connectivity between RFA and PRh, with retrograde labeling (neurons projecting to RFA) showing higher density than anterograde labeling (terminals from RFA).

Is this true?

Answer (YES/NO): NO